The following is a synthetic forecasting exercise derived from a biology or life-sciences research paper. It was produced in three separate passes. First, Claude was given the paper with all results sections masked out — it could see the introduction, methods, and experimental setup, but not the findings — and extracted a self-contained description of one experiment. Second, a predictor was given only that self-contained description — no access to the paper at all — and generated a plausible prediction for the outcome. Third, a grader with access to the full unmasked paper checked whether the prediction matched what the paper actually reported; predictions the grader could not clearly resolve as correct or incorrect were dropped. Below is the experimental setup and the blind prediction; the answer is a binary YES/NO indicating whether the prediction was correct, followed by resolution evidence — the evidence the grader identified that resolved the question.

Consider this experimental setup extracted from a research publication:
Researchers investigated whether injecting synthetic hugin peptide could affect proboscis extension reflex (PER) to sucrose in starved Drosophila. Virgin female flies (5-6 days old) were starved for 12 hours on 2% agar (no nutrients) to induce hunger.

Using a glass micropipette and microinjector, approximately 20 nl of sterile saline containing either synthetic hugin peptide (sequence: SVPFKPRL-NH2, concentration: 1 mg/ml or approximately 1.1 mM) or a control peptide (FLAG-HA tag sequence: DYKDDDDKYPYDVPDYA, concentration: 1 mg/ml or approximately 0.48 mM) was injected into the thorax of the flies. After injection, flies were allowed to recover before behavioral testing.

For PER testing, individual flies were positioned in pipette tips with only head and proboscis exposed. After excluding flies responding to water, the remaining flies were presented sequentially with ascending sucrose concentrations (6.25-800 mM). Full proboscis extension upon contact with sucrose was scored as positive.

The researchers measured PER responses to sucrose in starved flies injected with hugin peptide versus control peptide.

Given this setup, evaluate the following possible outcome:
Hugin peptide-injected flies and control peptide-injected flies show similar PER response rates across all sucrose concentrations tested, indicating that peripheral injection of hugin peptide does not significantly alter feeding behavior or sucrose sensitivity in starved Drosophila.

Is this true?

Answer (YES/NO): NO